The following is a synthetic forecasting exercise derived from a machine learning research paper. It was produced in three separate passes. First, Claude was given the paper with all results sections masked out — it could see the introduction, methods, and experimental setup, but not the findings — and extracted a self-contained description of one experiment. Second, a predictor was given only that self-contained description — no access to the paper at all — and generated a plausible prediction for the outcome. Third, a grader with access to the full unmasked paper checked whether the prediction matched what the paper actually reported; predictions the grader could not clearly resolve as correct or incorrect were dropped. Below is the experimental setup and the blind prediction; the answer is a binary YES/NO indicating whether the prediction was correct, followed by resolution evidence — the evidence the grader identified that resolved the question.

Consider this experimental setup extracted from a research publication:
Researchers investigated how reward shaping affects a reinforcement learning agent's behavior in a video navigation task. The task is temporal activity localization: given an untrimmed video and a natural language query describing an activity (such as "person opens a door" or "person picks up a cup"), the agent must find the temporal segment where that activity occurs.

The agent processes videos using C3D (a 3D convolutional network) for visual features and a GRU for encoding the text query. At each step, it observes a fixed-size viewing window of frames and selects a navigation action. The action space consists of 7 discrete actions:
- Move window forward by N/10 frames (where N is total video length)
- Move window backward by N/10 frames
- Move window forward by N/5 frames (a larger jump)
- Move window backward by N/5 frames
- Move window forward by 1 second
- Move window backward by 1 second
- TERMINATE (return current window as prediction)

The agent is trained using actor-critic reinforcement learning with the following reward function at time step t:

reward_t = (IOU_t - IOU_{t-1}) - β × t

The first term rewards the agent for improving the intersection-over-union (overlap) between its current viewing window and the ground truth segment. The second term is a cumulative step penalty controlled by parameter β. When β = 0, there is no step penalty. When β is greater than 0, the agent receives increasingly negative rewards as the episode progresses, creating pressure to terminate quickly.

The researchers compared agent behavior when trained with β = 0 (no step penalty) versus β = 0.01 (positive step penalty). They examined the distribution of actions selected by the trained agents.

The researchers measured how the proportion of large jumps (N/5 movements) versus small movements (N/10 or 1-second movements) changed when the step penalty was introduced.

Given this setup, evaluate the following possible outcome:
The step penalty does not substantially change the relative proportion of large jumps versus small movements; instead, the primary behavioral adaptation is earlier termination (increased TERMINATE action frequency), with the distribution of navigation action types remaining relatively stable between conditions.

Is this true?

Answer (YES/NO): NO